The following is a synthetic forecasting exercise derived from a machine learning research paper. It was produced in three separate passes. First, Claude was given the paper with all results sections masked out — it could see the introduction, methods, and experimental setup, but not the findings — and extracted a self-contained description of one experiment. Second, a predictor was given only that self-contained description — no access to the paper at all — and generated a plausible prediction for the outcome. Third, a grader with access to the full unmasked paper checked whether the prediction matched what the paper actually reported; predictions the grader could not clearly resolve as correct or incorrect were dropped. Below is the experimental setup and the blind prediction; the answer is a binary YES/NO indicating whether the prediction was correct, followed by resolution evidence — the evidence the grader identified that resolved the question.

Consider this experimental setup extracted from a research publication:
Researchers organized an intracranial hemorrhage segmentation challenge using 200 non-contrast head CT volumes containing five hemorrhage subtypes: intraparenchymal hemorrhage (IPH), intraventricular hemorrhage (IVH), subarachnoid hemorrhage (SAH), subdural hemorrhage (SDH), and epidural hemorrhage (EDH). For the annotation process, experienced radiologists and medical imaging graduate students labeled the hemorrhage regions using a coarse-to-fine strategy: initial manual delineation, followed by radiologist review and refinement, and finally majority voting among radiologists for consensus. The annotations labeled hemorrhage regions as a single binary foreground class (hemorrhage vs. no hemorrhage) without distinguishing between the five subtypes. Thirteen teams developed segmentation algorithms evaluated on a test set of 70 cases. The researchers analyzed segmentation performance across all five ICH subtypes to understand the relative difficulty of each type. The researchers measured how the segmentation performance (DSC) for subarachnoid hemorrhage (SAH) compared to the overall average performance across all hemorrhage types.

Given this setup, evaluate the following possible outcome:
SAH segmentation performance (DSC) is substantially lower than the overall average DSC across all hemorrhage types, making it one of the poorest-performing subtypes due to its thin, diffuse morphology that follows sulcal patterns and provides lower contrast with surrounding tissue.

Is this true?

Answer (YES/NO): YES